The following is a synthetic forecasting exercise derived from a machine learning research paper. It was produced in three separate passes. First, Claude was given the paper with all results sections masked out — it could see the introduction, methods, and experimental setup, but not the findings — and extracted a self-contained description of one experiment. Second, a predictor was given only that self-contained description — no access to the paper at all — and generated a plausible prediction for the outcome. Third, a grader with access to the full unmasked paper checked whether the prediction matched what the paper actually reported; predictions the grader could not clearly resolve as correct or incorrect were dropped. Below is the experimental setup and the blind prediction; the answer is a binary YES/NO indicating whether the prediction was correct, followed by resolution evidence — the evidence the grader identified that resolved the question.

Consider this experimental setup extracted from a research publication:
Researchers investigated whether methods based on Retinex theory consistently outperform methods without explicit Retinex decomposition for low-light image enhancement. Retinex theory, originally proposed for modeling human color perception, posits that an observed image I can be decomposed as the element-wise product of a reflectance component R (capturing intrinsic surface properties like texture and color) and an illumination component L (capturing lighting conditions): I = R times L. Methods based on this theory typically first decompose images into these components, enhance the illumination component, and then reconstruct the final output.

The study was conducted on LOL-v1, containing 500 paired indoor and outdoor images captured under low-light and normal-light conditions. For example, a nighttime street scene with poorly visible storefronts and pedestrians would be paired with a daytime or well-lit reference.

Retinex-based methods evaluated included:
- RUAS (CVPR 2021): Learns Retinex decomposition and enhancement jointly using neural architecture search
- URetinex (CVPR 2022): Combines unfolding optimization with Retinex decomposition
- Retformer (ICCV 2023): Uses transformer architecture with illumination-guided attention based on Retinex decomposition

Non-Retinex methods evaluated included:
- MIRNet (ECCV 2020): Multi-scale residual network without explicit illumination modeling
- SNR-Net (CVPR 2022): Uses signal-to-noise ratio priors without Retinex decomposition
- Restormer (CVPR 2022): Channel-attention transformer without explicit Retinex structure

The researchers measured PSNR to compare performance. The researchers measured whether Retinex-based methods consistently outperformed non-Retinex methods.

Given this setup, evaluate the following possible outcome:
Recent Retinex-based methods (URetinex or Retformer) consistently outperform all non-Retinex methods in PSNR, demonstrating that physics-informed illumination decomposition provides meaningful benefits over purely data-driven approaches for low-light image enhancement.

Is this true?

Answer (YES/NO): NO